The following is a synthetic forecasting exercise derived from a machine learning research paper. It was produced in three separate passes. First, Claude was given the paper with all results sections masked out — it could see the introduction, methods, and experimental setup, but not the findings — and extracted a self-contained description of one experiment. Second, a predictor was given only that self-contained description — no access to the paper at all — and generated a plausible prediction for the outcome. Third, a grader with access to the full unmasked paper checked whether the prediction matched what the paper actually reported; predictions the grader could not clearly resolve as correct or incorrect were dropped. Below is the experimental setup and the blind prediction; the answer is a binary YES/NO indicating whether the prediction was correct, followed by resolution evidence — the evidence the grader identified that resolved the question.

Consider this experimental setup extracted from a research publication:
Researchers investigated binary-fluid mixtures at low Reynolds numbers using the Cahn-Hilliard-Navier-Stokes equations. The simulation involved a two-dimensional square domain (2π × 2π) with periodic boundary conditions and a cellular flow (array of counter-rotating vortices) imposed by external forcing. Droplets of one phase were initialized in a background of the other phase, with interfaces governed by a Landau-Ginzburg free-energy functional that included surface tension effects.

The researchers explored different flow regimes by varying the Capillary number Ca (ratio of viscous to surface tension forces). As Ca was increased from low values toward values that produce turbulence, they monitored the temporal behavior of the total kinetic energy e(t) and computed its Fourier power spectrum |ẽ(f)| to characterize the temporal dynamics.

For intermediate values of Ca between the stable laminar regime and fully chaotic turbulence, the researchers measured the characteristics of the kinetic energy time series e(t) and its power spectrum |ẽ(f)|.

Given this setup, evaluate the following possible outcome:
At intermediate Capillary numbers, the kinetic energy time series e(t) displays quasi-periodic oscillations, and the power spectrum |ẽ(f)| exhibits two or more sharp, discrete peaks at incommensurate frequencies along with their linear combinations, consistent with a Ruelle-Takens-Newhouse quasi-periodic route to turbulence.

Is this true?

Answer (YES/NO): NO